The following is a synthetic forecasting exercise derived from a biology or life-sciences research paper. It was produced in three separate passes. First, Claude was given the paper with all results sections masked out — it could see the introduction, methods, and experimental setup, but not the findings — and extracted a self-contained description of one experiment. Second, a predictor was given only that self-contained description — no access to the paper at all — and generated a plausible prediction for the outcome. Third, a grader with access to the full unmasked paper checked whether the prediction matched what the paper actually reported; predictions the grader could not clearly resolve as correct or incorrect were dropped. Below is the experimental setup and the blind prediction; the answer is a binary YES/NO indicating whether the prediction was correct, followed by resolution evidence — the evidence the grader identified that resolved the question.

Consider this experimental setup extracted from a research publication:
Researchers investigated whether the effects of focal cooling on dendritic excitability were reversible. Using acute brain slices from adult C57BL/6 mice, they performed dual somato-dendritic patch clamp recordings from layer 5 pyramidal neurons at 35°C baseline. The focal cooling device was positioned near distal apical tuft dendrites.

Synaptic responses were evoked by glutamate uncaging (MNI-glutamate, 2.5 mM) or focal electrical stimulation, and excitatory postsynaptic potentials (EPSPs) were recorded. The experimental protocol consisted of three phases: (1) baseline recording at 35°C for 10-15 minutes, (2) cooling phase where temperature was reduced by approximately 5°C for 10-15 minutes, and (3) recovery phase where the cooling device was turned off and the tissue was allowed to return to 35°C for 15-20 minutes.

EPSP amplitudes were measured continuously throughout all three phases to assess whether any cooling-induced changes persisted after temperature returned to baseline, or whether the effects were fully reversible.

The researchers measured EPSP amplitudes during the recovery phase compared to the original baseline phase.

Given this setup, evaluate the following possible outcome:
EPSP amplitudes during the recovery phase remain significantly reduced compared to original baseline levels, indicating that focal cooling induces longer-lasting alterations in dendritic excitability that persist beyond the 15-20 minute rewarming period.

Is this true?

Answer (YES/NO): NO